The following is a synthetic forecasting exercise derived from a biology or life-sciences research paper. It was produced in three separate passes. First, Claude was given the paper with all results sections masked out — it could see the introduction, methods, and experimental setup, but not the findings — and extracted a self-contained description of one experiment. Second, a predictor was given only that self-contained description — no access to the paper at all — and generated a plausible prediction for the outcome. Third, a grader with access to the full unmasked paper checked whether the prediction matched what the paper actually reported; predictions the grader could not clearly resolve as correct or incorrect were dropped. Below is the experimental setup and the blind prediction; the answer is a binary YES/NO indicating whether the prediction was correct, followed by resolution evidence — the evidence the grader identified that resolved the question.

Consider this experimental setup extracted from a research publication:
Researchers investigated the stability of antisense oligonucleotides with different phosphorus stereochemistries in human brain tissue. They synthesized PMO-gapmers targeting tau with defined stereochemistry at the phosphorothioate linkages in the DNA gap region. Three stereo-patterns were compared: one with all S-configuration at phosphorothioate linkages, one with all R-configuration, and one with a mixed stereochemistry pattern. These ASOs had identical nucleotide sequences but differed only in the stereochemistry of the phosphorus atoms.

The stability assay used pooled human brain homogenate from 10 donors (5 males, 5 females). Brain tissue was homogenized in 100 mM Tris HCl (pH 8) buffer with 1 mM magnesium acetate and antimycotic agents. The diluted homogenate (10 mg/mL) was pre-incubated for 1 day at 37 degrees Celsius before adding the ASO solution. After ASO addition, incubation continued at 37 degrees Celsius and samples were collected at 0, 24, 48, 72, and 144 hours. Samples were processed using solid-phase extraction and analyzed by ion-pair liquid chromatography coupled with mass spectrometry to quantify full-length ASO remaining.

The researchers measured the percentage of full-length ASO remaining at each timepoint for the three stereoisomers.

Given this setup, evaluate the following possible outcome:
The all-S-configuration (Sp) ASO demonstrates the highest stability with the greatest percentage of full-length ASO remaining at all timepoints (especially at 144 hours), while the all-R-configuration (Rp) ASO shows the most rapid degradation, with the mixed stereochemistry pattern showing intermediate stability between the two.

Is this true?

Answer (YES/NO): NO